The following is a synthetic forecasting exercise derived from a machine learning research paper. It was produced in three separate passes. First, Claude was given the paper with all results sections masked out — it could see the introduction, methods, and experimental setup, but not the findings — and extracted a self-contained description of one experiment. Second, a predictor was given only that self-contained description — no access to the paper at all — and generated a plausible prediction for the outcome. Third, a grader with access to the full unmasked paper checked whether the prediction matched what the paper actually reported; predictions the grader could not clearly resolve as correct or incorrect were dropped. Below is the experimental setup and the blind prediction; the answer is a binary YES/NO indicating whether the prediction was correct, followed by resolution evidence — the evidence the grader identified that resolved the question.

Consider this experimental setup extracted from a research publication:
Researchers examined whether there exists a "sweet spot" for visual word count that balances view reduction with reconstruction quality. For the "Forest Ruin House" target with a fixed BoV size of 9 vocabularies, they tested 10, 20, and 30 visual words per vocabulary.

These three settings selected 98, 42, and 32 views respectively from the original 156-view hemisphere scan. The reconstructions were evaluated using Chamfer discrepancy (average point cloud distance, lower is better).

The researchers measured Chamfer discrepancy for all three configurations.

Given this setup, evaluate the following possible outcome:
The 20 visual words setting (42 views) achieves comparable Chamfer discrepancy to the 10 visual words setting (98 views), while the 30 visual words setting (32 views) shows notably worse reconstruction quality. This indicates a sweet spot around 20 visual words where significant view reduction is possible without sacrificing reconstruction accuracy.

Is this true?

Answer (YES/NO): NO